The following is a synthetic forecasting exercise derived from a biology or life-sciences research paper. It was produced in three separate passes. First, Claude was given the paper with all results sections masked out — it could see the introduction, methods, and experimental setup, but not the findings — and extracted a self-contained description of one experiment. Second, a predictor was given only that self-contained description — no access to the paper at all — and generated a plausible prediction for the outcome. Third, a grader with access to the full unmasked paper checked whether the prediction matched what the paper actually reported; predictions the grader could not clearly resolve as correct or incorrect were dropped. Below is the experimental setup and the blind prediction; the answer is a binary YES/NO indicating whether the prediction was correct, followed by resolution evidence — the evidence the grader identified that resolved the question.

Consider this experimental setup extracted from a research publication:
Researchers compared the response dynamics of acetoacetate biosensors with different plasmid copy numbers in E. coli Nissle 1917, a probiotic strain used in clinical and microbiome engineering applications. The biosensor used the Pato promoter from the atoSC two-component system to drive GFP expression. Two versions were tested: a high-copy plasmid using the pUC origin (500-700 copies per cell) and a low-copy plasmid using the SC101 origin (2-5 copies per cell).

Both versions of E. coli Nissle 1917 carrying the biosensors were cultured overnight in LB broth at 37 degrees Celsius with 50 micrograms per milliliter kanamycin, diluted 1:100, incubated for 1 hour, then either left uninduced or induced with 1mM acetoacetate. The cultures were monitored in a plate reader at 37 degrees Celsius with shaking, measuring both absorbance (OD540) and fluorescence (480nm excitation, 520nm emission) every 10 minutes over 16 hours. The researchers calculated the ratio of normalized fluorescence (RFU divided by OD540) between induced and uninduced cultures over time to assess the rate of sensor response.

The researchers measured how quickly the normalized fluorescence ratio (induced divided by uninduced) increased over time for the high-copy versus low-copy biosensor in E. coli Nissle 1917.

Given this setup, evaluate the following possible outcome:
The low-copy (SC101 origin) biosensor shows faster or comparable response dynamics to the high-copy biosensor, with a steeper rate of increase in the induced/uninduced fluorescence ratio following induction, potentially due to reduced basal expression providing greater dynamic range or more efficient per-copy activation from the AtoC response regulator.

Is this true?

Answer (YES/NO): YES